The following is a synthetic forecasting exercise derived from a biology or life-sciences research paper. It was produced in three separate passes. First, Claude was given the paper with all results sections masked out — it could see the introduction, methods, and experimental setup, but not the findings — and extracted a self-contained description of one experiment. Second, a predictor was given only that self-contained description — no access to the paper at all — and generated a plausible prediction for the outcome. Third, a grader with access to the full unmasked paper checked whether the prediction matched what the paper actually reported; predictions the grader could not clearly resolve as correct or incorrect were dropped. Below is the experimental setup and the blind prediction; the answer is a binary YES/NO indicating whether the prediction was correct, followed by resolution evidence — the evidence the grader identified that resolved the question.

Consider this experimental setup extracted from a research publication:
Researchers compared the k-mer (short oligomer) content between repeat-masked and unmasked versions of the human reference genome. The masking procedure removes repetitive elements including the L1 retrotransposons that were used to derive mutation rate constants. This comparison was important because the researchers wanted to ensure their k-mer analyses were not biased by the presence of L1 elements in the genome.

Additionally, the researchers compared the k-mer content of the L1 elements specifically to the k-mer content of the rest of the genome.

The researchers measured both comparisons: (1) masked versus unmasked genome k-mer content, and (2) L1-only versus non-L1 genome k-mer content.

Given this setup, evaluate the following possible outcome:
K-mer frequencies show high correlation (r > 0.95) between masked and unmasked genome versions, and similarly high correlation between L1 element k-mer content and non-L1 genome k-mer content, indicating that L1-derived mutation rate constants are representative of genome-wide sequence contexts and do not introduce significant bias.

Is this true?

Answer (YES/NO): NO